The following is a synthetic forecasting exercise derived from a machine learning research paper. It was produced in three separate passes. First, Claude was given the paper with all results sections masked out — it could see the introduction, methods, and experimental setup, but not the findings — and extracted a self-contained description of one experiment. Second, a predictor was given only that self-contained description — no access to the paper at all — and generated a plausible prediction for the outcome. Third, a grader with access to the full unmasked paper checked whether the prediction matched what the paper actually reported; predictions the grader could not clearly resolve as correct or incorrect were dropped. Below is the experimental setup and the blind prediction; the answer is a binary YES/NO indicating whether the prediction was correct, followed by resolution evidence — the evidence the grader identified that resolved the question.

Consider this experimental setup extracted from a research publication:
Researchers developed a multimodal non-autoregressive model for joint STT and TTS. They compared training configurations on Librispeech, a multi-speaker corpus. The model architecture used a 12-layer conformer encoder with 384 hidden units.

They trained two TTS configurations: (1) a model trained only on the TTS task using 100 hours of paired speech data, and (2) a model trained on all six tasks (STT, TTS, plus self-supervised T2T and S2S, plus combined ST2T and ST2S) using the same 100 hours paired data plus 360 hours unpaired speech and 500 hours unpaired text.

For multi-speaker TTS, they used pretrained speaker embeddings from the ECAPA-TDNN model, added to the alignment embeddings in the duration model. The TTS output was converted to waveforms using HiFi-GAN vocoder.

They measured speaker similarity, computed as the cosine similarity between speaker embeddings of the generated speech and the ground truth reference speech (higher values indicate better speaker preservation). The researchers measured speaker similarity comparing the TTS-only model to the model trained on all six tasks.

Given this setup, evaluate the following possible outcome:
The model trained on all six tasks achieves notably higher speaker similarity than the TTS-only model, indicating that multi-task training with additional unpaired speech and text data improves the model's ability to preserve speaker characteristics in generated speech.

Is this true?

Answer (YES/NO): NO